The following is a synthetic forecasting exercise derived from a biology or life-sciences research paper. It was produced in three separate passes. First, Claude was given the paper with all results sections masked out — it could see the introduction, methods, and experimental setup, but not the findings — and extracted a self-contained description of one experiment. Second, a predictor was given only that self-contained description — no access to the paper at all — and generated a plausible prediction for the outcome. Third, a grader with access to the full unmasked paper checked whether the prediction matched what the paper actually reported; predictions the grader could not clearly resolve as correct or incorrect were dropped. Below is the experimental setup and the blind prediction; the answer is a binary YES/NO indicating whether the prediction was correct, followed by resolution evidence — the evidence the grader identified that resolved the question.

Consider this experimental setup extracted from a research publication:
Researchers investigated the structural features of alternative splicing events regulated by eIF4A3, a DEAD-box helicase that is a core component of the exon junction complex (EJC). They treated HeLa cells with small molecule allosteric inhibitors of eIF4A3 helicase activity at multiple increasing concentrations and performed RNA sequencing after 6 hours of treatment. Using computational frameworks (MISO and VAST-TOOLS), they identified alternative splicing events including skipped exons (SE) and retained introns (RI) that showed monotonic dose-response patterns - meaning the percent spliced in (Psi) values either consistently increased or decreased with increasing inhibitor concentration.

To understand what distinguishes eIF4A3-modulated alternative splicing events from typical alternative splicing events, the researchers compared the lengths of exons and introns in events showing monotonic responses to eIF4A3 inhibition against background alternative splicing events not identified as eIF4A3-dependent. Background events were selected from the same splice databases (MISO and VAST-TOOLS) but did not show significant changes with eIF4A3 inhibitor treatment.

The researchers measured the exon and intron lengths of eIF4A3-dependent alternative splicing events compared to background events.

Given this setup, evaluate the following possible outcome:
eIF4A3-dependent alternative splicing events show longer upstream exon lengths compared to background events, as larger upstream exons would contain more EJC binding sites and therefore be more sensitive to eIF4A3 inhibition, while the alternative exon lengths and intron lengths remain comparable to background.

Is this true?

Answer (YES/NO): NO